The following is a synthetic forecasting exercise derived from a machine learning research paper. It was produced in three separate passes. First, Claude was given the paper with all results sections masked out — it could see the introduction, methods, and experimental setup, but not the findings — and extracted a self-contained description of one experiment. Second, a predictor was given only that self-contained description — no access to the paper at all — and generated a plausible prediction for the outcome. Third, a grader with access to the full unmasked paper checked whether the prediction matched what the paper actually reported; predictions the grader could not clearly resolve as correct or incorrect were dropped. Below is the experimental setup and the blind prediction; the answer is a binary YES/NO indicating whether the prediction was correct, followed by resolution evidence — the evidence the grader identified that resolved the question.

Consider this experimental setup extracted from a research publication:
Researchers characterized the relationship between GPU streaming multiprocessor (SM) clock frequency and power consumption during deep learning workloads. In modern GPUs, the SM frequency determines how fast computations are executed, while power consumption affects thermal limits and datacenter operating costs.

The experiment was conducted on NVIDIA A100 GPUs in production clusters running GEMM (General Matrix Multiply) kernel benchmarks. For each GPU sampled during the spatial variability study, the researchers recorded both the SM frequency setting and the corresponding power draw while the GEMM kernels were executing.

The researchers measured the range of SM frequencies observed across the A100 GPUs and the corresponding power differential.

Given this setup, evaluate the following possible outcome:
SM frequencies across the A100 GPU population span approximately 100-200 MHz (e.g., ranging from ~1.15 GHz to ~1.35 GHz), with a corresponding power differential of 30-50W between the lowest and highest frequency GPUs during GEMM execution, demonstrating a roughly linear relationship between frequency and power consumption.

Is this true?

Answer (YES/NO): NO